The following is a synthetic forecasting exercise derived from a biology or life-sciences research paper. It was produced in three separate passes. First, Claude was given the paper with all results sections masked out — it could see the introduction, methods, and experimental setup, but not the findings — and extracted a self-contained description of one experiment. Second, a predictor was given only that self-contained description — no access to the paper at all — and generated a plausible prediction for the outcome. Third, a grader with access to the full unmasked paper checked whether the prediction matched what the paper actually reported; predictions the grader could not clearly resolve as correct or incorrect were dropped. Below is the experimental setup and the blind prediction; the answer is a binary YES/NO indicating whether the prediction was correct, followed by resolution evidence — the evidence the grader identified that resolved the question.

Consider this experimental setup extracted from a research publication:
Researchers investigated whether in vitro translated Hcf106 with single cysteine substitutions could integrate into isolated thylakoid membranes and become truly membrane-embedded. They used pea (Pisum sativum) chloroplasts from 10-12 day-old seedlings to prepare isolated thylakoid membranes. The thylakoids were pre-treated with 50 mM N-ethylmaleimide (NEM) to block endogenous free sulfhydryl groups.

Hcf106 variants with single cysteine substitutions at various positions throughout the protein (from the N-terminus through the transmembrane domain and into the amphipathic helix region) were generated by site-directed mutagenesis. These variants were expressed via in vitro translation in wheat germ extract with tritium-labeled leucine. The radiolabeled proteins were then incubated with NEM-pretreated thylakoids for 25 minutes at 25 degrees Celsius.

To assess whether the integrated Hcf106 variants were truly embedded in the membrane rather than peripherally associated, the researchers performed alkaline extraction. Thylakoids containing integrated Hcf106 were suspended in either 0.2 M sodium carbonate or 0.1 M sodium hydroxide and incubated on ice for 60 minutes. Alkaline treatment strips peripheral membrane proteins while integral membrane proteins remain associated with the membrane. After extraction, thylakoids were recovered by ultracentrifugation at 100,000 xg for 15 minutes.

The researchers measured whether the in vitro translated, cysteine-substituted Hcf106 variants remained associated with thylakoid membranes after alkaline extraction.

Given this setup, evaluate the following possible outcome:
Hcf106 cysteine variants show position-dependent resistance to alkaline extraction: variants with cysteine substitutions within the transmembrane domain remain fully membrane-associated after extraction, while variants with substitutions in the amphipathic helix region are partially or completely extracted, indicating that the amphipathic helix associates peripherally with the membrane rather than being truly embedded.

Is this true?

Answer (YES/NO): NO